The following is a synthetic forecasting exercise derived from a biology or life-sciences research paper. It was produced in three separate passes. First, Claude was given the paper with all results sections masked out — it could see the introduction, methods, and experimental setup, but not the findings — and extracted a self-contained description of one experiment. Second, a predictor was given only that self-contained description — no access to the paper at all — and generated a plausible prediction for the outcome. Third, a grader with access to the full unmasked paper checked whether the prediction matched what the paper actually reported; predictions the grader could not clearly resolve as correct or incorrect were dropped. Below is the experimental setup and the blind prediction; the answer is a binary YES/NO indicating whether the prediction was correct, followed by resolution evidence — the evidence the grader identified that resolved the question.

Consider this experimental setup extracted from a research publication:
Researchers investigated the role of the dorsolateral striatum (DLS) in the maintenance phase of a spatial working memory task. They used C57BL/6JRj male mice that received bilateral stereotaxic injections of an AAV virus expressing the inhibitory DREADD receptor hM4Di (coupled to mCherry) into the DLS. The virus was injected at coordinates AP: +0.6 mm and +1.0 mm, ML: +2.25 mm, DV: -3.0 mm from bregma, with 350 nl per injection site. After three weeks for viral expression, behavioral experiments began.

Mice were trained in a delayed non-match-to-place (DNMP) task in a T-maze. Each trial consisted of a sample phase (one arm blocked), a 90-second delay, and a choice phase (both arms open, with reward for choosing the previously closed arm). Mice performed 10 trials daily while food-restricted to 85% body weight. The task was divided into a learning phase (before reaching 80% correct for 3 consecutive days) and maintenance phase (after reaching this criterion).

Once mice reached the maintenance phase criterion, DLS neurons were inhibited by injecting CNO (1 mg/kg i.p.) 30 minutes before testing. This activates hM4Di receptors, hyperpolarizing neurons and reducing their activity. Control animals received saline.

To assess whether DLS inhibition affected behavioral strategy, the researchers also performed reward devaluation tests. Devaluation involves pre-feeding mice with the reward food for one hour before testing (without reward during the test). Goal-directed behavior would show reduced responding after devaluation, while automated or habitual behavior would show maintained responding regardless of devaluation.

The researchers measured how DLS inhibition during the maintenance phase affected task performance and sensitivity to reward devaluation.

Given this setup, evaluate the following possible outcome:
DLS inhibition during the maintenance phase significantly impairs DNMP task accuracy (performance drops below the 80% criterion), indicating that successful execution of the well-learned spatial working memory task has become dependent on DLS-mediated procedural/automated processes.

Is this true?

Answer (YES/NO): NO